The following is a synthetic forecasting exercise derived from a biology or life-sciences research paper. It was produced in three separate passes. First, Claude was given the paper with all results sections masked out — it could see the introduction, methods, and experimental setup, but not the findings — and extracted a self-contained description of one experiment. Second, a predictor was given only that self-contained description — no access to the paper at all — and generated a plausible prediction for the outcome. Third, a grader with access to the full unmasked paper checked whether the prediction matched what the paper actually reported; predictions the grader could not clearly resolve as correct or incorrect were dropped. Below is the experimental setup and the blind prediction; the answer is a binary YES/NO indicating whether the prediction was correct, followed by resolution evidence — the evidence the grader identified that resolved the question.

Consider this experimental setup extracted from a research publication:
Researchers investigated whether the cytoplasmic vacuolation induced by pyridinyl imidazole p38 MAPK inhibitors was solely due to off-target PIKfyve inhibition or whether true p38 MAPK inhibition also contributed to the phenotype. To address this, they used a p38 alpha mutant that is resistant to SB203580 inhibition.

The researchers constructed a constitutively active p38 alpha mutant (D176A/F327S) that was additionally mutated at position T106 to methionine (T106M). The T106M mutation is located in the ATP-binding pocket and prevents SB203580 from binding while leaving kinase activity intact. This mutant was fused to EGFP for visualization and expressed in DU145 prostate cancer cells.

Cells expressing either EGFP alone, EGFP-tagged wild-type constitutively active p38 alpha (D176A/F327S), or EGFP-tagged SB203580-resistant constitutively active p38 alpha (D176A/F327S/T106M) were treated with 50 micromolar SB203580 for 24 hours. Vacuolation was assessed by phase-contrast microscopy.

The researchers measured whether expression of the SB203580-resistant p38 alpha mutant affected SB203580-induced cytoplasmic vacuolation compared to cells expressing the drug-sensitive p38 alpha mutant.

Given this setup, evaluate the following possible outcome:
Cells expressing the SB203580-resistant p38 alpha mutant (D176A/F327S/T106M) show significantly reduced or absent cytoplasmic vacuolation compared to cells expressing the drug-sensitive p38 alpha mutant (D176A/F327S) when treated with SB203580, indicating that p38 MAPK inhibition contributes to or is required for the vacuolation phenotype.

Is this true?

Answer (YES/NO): YES